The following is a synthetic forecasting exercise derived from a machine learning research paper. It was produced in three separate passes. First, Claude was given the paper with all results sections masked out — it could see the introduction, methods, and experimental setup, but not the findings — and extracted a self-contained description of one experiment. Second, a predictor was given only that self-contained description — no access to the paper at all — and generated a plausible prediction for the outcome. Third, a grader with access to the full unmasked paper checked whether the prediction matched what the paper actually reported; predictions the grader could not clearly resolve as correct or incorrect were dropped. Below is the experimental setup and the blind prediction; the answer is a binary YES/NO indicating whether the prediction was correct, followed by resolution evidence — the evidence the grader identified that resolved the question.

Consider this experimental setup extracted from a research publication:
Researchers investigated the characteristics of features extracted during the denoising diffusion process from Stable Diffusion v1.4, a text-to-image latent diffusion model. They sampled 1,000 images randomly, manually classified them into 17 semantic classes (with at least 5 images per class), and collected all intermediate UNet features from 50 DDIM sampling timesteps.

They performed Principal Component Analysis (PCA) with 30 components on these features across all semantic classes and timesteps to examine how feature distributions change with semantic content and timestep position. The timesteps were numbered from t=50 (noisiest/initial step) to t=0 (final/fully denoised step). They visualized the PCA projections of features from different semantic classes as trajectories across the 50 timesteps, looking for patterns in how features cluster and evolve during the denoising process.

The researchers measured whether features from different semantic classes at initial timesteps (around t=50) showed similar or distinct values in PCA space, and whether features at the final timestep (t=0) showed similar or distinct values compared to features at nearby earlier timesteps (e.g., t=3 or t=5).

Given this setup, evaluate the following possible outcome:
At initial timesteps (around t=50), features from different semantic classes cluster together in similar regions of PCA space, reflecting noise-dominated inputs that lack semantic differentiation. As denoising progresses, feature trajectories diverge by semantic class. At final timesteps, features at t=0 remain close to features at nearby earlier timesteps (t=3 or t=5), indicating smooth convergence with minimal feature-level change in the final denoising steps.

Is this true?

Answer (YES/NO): NO